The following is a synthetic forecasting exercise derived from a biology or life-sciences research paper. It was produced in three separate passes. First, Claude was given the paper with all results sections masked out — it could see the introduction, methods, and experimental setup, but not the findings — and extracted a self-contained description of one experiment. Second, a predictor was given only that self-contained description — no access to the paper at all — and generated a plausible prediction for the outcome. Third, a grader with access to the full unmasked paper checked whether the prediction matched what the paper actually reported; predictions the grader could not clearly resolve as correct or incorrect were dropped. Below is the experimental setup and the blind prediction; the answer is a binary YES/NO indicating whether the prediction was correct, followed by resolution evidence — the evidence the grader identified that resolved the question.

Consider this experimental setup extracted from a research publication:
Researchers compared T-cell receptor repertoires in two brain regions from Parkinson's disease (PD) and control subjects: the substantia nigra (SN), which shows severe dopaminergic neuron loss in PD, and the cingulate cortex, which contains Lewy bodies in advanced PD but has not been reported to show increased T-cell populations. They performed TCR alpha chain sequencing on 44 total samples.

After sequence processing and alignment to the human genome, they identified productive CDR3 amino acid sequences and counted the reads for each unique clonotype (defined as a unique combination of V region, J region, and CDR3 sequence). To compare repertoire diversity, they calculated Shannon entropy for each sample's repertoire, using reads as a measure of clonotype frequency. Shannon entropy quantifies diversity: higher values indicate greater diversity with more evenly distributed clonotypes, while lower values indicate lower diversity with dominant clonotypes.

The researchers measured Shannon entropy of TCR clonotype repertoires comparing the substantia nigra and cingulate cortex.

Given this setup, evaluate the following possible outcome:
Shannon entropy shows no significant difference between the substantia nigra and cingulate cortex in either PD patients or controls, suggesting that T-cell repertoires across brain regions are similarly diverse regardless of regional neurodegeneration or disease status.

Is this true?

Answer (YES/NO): NO